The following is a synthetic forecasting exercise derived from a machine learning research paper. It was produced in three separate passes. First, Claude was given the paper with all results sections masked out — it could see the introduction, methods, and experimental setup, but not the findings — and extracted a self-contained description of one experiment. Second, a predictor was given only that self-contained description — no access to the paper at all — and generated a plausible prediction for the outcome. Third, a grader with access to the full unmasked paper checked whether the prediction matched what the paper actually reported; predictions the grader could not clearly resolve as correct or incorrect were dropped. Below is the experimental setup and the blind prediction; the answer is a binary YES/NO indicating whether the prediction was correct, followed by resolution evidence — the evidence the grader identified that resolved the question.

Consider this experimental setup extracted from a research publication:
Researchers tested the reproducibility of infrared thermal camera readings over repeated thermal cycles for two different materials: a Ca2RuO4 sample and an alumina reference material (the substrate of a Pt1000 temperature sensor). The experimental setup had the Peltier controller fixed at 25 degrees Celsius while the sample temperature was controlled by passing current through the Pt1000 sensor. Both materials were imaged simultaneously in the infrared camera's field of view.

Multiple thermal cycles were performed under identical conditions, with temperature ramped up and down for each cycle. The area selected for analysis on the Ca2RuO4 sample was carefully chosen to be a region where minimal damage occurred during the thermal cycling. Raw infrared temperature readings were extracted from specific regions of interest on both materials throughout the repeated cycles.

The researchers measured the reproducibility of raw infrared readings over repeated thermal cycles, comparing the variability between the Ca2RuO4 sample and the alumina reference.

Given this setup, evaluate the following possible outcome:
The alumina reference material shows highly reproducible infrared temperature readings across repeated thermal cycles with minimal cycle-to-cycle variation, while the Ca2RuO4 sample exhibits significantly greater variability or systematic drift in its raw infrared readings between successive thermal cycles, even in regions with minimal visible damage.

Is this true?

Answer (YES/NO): YES